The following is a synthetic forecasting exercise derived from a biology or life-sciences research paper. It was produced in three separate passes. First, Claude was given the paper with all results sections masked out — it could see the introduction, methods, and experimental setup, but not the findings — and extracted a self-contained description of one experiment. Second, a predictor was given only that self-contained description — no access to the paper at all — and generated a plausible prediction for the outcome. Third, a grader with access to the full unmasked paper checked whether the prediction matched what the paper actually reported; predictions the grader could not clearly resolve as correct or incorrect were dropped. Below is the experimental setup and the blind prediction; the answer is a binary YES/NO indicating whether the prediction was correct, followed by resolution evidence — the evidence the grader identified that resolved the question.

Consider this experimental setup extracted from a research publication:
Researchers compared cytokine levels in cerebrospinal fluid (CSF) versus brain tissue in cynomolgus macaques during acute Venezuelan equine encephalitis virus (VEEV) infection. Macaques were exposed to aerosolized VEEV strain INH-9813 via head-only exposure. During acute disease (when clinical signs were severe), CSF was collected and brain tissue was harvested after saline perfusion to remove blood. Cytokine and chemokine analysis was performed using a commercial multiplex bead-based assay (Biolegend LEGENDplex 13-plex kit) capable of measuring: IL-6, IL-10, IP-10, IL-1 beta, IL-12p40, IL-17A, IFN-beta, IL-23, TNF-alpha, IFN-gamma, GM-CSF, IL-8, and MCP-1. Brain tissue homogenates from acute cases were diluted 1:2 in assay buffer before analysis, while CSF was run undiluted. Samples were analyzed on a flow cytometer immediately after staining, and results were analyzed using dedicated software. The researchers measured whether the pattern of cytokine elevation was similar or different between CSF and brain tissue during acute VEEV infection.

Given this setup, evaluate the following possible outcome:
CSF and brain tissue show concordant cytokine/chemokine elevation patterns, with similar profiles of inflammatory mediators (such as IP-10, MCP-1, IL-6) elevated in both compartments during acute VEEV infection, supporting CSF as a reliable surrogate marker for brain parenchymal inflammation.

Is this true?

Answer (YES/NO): NO